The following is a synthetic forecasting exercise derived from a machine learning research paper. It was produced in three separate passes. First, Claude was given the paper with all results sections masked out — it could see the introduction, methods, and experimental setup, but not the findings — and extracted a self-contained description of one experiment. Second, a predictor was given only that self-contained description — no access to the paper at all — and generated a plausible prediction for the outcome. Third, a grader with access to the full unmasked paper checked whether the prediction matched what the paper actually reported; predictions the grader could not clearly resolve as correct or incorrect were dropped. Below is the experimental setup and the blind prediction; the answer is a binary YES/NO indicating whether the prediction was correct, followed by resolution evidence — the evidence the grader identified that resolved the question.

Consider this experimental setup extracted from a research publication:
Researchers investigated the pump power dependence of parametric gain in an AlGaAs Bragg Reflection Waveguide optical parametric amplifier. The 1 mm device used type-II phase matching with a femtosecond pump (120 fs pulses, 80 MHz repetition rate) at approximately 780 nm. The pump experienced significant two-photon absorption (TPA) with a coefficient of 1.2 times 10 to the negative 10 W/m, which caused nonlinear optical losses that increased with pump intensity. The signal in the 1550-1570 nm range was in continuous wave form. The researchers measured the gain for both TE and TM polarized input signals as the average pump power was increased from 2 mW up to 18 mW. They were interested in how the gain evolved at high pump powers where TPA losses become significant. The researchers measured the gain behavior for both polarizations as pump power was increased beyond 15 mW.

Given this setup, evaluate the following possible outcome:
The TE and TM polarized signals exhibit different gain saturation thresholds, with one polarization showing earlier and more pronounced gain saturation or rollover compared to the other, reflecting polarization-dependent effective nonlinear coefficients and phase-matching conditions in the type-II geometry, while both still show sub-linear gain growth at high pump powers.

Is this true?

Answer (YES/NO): NO